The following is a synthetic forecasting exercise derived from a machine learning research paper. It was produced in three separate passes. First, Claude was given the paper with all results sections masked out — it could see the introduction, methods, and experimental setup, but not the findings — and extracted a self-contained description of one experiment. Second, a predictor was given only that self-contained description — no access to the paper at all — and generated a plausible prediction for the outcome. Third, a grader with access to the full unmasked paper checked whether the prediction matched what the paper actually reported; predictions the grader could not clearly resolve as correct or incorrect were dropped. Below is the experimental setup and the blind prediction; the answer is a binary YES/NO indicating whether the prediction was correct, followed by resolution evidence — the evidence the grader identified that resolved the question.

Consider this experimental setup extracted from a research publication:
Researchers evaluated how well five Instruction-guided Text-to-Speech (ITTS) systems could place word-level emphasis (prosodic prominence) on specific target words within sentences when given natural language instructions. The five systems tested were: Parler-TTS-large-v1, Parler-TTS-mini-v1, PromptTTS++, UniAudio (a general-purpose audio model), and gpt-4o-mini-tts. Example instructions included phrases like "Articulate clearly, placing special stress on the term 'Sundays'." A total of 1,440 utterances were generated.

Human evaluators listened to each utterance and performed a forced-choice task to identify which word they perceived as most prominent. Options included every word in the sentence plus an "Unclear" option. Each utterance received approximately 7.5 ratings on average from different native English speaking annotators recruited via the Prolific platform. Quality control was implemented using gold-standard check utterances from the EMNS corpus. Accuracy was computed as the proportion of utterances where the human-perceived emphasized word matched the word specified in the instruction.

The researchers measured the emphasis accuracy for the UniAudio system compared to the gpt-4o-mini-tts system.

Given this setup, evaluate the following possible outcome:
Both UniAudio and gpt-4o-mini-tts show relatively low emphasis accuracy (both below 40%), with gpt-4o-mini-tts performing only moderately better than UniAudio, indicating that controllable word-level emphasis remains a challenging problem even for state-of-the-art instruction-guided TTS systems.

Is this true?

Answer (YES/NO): NO